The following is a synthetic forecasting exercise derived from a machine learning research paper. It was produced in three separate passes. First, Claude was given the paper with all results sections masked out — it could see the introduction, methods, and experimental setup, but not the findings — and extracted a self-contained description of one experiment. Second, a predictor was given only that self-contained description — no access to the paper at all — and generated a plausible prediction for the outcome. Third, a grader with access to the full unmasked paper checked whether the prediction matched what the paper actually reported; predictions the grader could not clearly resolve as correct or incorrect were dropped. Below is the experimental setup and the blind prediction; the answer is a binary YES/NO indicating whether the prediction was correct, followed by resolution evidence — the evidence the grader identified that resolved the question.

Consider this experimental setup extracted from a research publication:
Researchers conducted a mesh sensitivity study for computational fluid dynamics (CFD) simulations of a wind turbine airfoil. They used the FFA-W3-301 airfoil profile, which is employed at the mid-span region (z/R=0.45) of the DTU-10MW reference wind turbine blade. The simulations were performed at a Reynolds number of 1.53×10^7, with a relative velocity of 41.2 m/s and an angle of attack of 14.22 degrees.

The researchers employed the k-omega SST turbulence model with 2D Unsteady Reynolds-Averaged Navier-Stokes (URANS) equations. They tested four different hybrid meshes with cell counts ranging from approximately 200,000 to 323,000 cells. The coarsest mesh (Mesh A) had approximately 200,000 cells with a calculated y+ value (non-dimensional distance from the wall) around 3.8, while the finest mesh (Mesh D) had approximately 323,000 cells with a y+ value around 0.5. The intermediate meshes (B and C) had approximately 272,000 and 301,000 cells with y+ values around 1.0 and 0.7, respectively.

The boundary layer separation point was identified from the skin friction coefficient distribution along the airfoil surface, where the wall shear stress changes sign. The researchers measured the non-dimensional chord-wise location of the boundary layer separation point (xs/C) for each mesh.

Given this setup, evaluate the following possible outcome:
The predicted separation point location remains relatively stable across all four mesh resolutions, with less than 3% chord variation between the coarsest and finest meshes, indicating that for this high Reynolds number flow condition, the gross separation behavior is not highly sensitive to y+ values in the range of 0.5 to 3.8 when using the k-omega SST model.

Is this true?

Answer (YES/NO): YES